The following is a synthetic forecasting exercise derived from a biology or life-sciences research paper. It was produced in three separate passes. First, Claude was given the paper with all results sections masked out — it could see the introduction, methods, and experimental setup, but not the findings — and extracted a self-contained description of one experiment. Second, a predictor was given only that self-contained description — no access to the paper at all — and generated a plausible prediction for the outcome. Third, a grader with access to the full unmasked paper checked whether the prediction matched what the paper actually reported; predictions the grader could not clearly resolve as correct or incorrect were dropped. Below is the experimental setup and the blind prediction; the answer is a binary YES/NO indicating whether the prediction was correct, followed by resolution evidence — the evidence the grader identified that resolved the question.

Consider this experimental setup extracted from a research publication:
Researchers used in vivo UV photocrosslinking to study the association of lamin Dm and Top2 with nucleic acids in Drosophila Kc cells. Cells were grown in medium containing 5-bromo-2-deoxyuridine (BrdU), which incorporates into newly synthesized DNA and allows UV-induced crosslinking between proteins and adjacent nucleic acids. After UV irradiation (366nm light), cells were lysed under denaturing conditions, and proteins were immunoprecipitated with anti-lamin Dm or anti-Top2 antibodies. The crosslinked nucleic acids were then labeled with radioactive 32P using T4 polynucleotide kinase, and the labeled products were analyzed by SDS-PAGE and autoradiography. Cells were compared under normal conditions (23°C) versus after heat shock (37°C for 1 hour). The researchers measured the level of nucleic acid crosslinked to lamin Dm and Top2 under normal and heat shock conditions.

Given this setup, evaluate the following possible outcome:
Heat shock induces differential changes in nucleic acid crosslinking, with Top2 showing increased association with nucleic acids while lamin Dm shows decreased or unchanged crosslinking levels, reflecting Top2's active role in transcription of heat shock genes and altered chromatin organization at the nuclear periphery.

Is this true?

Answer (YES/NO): NO